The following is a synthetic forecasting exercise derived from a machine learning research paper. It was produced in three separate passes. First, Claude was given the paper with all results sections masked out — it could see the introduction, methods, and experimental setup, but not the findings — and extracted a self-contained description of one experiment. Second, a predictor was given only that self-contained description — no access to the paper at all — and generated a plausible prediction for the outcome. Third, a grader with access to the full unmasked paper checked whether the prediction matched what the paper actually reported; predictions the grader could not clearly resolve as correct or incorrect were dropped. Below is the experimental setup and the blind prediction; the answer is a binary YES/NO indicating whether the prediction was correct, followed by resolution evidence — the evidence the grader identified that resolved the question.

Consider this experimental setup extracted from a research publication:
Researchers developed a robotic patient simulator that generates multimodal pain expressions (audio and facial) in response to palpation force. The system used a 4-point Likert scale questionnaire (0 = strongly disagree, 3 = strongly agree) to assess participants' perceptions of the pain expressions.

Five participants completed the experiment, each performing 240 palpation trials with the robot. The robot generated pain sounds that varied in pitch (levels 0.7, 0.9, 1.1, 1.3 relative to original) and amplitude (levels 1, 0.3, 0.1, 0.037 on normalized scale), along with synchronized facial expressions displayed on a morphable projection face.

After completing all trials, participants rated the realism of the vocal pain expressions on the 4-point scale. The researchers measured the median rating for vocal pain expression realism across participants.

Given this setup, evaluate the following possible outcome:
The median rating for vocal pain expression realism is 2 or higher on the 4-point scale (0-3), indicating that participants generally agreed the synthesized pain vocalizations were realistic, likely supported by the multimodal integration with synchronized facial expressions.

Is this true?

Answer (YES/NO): YES